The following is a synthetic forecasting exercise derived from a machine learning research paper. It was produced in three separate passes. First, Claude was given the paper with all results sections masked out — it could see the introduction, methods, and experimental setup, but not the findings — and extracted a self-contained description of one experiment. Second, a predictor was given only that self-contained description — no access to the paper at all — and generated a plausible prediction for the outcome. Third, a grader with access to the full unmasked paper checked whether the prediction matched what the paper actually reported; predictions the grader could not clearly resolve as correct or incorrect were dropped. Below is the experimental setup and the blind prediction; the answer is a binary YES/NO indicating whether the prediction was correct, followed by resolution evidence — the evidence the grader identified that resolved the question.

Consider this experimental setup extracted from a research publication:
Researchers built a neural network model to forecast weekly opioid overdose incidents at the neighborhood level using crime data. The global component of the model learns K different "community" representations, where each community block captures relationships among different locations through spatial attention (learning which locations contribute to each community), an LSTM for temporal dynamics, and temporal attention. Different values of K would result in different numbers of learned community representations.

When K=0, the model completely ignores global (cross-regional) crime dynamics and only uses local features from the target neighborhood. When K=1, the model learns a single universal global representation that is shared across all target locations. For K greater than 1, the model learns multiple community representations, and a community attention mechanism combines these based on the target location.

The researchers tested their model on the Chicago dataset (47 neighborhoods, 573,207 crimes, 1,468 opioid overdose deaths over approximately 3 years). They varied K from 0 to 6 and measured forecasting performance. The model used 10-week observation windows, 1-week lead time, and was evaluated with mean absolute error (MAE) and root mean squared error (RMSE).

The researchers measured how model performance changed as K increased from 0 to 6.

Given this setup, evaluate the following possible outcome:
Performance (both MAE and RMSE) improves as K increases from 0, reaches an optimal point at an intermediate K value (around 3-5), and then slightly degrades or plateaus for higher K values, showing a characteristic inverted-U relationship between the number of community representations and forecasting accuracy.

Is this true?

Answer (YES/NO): YES